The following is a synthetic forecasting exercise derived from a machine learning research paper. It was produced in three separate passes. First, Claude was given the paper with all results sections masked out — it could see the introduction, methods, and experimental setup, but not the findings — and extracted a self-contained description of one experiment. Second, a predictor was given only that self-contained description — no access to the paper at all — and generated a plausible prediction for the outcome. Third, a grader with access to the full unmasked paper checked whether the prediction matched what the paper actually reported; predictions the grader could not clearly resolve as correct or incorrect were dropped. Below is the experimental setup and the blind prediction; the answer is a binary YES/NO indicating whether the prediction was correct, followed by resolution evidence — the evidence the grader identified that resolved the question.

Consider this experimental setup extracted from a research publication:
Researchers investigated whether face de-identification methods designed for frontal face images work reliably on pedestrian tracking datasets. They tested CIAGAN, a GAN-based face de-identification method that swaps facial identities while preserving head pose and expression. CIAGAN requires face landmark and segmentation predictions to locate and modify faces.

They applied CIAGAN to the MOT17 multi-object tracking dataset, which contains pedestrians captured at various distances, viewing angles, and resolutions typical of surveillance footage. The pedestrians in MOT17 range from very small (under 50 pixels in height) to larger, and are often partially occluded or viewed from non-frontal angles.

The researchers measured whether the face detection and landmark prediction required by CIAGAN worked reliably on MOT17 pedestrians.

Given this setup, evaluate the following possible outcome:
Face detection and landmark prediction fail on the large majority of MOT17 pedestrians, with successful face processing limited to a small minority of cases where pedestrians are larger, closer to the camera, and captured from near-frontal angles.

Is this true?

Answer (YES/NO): YES